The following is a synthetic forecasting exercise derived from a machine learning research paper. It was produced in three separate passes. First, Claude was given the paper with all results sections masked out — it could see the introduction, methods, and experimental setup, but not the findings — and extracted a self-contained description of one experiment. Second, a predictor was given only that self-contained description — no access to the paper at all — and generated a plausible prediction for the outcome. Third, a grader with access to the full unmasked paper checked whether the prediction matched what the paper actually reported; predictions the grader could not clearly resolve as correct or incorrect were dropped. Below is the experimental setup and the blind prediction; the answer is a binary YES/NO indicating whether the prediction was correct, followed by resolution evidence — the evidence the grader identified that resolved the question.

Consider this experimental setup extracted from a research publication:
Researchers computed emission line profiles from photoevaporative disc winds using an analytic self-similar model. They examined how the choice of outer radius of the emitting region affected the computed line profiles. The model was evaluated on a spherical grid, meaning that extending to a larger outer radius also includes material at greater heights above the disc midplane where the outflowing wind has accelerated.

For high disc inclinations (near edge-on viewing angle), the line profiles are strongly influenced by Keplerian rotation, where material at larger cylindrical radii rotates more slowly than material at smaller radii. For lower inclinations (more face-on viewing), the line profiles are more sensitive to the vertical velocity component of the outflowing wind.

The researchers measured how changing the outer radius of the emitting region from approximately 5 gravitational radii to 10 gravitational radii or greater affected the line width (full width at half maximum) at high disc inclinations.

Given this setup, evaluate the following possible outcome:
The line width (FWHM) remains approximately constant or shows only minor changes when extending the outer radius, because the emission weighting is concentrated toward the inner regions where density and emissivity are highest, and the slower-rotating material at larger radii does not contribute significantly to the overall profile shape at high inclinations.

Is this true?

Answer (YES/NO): NO